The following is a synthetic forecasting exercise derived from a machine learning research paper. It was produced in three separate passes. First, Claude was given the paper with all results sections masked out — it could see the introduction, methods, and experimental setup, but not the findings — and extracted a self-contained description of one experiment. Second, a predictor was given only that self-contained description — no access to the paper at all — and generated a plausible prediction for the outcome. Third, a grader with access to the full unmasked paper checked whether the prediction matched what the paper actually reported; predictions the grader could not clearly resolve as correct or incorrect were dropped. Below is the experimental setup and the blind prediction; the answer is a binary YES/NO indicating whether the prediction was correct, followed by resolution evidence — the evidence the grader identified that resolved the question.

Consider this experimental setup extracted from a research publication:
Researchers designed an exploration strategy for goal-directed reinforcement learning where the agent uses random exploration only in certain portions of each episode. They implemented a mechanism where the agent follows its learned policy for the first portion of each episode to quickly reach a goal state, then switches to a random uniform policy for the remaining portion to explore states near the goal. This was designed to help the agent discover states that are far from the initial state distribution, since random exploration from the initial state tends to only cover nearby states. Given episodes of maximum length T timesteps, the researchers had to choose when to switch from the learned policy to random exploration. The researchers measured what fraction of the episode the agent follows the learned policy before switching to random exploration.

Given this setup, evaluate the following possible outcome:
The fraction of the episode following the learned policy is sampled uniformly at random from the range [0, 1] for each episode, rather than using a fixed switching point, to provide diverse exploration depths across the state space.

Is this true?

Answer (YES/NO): NO